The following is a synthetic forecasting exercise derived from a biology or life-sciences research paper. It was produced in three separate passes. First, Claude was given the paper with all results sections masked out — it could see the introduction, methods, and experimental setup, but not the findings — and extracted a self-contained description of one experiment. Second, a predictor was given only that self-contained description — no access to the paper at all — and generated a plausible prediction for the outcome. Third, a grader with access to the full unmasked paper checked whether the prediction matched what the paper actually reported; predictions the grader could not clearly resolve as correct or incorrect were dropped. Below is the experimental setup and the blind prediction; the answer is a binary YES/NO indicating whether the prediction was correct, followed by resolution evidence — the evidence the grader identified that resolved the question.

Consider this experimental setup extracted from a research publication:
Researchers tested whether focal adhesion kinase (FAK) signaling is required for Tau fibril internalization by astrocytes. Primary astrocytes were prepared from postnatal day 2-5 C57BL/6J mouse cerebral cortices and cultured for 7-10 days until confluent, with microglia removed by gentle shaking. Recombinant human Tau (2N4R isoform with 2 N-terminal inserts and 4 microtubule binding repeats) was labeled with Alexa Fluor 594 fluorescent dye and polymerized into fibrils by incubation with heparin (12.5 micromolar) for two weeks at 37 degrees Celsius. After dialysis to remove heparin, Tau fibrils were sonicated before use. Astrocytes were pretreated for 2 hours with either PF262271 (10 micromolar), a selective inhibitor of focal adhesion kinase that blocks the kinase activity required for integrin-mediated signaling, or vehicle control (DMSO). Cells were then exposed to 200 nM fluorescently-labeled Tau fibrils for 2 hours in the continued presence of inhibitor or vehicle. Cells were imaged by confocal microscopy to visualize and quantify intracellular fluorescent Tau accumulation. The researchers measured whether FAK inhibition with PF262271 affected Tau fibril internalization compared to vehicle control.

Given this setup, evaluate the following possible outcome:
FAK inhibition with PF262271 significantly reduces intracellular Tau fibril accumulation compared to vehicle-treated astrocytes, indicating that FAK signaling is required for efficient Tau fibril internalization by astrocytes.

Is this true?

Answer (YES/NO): NO